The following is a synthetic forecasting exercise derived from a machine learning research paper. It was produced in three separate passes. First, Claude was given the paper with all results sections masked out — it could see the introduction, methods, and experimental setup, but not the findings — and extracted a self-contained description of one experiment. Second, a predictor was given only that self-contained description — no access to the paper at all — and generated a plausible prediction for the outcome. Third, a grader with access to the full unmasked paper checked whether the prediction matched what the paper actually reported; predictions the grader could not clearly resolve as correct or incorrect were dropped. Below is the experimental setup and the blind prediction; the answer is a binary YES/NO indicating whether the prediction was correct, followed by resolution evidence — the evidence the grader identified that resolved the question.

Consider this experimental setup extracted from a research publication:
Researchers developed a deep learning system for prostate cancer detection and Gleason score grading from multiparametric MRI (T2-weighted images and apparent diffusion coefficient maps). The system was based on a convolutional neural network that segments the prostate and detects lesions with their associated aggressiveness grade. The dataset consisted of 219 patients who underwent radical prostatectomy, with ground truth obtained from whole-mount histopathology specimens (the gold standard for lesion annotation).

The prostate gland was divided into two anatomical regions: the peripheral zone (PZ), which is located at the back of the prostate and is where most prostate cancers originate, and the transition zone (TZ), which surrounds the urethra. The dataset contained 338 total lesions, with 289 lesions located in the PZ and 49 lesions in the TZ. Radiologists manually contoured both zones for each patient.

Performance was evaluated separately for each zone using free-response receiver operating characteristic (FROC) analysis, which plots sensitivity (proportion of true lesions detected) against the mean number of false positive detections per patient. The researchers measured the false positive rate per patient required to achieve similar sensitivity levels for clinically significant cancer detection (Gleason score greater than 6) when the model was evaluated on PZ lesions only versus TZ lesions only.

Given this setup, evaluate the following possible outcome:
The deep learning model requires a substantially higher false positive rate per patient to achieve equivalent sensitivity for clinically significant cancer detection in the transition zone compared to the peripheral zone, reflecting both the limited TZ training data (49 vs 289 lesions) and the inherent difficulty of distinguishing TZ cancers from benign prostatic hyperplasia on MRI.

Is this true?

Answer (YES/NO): YES